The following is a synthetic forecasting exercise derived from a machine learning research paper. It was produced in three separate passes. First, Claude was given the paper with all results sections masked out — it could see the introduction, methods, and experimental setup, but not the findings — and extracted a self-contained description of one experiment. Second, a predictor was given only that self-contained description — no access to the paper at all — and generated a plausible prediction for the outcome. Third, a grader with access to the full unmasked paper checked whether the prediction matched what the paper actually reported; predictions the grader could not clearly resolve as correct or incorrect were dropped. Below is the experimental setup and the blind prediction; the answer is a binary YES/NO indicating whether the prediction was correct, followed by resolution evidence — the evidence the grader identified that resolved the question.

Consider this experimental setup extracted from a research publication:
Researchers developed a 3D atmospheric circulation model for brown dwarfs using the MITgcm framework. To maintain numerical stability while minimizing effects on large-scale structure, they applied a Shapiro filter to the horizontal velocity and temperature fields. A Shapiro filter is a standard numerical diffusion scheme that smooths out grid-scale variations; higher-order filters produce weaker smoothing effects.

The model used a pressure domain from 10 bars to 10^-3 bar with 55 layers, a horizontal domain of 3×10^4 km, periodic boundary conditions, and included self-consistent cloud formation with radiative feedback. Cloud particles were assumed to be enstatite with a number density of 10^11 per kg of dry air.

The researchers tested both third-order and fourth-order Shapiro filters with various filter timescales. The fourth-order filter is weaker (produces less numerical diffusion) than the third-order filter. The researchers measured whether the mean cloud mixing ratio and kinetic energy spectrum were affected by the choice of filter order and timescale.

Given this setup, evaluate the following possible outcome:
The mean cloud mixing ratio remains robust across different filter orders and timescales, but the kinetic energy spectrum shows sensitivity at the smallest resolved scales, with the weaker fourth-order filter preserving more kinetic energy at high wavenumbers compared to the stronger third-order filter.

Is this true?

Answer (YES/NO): NO